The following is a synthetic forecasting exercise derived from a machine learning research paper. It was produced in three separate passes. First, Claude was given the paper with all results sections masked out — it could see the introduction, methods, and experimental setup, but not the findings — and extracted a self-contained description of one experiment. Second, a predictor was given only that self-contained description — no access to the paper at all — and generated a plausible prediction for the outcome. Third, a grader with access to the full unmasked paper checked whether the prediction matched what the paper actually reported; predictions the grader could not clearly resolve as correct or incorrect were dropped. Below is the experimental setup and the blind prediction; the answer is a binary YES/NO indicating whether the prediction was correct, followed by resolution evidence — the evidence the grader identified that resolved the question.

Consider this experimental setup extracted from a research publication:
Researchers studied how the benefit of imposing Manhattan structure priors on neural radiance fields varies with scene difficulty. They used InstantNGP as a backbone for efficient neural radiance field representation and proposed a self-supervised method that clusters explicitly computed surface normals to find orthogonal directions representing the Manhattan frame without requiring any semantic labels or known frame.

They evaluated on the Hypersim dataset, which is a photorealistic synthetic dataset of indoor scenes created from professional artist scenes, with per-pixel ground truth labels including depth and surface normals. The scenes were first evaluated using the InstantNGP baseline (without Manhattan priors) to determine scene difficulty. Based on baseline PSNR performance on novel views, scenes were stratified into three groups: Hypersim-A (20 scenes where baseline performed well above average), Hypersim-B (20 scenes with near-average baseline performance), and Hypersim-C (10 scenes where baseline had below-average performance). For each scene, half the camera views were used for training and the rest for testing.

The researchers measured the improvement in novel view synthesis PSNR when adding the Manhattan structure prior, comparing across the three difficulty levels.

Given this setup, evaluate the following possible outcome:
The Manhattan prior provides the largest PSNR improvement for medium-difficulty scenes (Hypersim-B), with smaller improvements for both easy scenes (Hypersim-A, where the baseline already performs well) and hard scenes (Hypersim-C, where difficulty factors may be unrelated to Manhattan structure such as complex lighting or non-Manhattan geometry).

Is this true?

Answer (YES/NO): NO